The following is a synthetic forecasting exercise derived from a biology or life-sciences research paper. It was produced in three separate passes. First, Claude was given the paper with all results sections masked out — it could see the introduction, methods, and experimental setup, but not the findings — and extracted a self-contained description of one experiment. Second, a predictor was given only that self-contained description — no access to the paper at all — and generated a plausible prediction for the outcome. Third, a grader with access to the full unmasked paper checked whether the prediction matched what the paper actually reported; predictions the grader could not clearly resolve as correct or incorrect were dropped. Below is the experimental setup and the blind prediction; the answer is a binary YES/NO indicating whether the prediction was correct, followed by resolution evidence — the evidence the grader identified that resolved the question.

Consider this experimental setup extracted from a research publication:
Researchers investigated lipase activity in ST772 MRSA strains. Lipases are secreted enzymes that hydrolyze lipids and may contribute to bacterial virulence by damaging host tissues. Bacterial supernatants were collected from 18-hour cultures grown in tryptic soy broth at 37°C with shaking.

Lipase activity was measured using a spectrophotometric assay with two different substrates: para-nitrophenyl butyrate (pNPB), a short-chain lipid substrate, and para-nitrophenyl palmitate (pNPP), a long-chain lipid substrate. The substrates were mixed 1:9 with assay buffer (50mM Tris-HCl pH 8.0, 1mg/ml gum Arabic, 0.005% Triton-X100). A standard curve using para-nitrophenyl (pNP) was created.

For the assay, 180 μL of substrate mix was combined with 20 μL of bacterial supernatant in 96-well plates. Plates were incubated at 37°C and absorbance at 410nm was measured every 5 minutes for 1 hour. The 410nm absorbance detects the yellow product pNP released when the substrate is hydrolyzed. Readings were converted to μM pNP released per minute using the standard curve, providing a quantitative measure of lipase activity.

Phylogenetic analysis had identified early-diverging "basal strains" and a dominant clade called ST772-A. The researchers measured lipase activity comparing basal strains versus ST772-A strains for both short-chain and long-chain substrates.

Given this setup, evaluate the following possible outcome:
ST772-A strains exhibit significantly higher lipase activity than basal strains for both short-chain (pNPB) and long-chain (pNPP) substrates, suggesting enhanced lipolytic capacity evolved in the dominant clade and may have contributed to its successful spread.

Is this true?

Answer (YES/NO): NO